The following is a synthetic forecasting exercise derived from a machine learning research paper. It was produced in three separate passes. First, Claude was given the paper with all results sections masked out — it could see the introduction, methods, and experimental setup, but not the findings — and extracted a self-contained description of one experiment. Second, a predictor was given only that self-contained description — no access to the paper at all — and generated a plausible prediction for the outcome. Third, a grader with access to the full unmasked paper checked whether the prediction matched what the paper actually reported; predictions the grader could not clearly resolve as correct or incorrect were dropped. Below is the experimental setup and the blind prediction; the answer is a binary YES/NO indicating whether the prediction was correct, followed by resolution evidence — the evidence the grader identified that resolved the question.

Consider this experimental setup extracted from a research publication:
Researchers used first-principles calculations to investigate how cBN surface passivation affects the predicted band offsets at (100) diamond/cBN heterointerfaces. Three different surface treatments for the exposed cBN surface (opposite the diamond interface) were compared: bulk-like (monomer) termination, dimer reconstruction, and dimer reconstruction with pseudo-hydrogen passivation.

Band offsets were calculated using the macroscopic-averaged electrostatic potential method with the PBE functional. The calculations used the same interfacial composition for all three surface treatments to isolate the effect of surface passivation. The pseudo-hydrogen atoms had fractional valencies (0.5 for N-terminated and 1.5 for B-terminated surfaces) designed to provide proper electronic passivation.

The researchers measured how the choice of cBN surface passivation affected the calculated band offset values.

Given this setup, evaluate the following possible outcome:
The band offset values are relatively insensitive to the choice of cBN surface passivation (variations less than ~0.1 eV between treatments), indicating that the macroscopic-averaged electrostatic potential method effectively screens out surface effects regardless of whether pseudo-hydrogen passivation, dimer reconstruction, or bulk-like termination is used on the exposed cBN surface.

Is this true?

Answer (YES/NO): YES